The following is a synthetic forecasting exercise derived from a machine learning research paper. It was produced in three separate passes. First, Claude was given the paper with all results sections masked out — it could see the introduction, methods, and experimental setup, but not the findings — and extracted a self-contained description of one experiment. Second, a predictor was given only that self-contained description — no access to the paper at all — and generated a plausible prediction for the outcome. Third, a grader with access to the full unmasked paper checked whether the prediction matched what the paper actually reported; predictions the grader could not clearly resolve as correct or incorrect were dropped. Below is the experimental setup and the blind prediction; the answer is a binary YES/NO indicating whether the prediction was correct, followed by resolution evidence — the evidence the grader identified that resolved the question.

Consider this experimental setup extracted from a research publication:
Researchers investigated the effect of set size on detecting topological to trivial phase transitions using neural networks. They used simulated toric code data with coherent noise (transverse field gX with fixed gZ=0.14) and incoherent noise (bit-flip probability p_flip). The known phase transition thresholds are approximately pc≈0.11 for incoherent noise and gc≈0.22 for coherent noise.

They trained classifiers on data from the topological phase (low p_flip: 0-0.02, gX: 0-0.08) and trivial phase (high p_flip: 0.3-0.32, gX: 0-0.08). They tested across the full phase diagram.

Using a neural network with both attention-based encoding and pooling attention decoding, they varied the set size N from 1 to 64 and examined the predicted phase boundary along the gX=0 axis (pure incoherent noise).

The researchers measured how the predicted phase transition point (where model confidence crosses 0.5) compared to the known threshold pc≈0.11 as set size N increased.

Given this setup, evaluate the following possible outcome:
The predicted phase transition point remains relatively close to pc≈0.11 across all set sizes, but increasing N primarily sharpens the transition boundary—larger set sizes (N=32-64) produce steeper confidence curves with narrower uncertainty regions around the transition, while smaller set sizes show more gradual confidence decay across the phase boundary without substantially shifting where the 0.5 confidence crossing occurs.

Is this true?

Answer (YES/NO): NO